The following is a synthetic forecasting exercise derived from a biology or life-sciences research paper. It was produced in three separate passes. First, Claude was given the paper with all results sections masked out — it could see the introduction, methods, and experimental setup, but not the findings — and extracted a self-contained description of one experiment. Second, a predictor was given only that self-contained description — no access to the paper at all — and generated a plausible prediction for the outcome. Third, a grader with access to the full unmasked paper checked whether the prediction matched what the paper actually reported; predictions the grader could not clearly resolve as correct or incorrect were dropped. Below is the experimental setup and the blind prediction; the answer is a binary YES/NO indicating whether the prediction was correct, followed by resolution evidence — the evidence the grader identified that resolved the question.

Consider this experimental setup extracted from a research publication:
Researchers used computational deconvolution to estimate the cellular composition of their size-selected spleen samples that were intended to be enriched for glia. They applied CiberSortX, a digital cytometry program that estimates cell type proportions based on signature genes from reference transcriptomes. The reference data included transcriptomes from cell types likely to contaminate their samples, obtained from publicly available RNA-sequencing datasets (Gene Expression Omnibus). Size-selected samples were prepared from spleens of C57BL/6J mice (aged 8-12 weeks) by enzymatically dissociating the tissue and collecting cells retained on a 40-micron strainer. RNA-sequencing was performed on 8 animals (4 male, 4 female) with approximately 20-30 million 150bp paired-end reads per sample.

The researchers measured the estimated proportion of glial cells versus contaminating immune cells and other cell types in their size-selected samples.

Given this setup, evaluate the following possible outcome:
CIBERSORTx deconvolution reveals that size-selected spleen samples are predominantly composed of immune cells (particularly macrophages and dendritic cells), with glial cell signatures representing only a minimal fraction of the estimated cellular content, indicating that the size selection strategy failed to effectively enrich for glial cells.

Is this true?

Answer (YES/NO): NO